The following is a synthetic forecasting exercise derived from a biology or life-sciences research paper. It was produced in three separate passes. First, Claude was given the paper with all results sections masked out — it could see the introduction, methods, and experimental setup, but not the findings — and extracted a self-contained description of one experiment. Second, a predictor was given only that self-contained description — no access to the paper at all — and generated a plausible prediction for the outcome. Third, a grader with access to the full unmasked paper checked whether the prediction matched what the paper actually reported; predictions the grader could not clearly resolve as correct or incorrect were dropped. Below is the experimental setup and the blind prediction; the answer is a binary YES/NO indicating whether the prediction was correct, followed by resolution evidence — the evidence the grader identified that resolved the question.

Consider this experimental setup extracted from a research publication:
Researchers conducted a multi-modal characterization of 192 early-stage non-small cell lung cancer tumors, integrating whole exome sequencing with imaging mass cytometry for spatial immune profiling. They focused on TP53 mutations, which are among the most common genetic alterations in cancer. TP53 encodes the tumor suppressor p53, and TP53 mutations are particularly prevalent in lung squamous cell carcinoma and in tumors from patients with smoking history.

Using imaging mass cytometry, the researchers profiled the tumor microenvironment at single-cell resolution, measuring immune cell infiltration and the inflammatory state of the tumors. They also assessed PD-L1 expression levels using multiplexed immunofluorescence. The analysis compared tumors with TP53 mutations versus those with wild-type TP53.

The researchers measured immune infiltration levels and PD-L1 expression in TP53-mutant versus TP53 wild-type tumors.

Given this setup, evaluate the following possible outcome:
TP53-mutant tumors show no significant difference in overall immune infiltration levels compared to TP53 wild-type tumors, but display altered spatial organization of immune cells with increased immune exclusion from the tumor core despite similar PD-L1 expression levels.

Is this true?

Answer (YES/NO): NO